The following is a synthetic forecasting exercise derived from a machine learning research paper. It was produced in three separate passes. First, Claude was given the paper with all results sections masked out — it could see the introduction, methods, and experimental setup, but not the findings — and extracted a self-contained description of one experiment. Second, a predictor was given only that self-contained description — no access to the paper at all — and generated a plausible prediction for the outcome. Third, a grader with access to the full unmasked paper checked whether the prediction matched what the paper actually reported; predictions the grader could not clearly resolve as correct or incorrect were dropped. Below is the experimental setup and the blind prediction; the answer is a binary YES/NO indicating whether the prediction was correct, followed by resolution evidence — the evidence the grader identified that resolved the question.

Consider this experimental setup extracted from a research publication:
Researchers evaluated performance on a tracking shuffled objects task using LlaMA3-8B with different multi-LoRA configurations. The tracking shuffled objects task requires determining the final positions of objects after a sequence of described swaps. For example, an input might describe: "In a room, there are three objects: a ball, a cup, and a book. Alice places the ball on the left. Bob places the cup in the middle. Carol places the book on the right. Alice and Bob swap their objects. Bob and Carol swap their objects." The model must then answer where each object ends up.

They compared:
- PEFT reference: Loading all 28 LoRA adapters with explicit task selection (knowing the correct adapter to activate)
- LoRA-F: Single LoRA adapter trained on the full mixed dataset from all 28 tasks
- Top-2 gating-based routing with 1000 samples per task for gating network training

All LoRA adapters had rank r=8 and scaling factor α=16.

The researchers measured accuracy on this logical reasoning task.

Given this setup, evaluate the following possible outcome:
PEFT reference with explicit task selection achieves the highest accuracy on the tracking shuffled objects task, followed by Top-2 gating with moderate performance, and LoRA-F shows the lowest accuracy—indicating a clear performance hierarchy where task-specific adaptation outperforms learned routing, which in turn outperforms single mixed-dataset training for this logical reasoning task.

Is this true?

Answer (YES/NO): NO